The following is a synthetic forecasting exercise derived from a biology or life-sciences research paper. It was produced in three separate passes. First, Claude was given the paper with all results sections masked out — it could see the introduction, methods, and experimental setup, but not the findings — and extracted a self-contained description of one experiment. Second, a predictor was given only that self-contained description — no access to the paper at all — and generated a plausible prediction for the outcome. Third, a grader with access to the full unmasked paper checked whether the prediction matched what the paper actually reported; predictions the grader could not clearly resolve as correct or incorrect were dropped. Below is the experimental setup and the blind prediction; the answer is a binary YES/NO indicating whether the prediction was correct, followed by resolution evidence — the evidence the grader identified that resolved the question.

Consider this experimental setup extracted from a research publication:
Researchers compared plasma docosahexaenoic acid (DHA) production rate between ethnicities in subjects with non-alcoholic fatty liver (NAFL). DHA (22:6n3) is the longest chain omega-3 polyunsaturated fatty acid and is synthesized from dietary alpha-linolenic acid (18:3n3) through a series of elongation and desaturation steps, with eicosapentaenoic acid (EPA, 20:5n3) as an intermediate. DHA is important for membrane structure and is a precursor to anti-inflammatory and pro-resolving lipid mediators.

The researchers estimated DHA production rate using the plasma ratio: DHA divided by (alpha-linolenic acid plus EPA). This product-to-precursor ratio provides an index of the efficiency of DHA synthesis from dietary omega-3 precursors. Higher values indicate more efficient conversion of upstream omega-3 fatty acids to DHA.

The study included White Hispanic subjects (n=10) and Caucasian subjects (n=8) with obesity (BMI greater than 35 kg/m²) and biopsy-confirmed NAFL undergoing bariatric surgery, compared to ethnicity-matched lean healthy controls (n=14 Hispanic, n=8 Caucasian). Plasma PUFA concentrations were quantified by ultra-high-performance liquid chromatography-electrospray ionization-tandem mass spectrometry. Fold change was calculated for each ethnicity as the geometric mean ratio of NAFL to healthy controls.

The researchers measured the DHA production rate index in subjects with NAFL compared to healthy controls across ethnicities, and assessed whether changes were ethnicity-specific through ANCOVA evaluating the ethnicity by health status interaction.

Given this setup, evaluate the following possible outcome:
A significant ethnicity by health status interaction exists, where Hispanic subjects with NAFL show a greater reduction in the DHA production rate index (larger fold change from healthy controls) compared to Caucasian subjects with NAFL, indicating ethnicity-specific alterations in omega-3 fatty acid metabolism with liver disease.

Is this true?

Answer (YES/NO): NO